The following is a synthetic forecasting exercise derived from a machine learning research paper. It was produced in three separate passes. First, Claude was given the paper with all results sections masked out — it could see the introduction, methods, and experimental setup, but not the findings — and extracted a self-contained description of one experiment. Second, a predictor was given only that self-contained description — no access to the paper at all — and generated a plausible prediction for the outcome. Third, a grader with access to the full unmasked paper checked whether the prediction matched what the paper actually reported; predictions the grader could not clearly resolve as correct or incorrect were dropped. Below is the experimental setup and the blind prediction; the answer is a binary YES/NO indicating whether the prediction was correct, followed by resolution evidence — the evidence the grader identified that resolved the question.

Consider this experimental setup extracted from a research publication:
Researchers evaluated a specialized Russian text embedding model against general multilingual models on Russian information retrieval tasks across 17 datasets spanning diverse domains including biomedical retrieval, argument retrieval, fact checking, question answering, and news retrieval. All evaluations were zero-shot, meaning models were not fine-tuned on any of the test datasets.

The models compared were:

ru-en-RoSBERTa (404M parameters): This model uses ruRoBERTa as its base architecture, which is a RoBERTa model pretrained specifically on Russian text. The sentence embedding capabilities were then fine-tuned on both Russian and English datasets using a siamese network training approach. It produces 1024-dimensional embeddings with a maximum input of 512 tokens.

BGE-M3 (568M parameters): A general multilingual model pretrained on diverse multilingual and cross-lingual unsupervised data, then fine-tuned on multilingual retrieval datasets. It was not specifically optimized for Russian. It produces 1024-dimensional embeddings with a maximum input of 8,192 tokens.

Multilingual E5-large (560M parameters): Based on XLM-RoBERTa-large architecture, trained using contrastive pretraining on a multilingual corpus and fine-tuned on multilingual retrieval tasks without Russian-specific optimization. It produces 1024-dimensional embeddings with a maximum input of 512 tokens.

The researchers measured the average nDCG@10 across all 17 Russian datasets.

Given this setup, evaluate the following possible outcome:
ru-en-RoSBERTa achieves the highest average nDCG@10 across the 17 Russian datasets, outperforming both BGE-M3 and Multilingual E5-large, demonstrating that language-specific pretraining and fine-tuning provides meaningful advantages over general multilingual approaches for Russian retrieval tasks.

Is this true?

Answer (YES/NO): NO